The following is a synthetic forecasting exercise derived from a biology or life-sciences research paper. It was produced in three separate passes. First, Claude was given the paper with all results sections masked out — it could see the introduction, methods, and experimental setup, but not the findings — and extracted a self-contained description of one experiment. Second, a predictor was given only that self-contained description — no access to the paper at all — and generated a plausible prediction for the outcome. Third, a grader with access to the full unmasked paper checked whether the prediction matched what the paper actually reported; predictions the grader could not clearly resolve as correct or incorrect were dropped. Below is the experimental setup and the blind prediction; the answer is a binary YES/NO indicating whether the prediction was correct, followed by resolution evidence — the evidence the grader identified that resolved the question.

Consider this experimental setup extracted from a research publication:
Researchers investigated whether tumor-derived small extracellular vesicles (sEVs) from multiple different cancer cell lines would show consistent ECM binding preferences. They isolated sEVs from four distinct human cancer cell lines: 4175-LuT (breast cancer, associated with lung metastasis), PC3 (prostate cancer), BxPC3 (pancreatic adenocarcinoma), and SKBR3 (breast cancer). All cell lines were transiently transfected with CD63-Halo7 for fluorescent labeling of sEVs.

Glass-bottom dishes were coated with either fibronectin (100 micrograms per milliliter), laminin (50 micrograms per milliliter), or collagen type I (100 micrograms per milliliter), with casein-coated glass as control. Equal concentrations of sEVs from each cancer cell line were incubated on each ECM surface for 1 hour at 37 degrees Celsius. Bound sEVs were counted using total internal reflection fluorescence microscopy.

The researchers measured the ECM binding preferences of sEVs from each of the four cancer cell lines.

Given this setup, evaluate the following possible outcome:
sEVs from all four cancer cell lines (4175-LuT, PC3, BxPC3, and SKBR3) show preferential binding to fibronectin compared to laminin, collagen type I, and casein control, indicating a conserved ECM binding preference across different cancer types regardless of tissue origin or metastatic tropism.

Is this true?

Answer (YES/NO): NO